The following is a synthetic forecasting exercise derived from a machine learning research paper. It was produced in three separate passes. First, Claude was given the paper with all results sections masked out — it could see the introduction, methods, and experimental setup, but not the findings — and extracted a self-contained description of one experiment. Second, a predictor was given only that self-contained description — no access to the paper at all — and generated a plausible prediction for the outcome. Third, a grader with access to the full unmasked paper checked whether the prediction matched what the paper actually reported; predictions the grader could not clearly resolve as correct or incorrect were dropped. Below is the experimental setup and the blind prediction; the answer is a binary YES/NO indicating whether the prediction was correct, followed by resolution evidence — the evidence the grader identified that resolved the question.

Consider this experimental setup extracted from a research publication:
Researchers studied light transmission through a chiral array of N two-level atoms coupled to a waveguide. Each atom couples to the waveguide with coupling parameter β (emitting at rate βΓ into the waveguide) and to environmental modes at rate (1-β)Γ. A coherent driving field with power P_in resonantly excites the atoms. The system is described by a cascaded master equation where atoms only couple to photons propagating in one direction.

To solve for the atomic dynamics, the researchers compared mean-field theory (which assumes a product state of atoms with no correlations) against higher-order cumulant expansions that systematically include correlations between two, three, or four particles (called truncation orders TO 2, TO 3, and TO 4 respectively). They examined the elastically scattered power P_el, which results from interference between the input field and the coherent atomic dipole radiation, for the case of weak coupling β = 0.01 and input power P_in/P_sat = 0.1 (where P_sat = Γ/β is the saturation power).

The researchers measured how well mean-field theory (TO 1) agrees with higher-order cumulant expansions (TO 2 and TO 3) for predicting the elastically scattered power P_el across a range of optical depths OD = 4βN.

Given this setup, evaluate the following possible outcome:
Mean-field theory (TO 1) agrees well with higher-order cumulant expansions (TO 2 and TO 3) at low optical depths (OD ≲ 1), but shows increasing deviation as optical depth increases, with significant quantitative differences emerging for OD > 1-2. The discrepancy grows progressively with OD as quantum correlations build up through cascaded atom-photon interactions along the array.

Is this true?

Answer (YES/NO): NO